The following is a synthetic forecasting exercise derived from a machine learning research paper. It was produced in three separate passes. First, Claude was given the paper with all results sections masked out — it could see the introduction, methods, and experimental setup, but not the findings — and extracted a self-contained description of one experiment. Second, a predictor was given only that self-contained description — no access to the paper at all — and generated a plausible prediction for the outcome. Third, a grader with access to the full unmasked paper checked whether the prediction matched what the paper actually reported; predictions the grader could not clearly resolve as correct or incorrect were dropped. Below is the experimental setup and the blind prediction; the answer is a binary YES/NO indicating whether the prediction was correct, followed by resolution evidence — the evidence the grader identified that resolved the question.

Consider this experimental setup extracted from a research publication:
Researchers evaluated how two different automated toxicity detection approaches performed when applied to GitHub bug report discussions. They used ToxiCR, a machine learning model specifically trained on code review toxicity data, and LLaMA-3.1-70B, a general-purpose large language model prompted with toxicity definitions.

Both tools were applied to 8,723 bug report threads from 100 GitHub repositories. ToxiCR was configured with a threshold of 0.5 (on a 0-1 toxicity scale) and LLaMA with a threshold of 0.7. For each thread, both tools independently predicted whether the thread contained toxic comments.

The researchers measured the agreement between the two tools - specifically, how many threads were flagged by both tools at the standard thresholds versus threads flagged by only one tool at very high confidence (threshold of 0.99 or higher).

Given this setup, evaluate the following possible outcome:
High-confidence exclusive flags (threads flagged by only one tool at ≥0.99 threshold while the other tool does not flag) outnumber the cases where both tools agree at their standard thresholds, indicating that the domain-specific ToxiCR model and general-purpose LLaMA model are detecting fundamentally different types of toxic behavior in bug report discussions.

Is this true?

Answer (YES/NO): NO